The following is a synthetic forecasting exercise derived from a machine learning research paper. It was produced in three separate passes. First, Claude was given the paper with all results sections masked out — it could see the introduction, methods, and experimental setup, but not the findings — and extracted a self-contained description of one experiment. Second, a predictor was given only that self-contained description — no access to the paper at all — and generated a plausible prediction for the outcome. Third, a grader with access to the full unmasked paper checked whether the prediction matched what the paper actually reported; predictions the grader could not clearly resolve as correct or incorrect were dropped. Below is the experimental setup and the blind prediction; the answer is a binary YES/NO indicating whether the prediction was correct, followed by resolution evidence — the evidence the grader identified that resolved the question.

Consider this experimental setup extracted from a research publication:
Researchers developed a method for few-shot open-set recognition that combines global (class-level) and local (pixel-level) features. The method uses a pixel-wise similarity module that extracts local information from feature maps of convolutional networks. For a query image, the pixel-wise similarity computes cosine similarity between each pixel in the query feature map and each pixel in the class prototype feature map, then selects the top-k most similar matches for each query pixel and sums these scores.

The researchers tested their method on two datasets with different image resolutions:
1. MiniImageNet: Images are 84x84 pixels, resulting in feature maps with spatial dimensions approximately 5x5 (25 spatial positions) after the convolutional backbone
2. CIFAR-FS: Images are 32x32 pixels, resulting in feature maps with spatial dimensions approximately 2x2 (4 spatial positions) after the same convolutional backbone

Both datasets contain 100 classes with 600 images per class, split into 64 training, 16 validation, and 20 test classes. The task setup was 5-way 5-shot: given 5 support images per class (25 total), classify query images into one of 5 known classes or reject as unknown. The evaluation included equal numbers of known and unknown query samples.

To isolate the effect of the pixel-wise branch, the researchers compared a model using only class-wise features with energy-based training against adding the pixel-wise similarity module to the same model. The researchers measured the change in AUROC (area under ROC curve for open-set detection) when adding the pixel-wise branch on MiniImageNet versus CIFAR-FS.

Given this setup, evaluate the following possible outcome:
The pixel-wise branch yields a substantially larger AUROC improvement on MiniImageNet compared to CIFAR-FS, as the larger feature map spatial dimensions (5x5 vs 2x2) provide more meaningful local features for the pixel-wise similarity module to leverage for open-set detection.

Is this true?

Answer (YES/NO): YES